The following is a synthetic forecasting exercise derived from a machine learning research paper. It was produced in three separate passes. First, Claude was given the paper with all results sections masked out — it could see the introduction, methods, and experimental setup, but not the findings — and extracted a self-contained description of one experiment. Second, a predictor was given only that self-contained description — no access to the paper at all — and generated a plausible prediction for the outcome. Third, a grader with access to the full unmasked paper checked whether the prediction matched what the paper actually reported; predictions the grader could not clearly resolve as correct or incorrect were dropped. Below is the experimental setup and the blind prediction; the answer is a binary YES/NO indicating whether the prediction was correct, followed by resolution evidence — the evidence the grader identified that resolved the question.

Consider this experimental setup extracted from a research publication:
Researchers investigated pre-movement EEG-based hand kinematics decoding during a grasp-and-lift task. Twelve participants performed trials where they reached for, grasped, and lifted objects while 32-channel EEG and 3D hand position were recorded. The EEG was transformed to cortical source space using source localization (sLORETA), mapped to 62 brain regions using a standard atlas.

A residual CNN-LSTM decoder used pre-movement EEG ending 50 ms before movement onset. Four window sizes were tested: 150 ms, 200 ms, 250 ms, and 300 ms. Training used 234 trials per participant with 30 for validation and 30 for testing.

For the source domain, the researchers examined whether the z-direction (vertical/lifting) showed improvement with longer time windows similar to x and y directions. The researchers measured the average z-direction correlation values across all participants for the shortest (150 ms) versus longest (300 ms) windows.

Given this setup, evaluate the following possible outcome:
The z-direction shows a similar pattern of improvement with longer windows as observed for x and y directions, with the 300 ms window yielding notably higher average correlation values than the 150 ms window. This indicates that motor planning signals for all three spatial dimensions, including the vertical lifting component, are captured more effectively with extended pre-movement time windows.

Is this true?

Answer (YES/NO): NO